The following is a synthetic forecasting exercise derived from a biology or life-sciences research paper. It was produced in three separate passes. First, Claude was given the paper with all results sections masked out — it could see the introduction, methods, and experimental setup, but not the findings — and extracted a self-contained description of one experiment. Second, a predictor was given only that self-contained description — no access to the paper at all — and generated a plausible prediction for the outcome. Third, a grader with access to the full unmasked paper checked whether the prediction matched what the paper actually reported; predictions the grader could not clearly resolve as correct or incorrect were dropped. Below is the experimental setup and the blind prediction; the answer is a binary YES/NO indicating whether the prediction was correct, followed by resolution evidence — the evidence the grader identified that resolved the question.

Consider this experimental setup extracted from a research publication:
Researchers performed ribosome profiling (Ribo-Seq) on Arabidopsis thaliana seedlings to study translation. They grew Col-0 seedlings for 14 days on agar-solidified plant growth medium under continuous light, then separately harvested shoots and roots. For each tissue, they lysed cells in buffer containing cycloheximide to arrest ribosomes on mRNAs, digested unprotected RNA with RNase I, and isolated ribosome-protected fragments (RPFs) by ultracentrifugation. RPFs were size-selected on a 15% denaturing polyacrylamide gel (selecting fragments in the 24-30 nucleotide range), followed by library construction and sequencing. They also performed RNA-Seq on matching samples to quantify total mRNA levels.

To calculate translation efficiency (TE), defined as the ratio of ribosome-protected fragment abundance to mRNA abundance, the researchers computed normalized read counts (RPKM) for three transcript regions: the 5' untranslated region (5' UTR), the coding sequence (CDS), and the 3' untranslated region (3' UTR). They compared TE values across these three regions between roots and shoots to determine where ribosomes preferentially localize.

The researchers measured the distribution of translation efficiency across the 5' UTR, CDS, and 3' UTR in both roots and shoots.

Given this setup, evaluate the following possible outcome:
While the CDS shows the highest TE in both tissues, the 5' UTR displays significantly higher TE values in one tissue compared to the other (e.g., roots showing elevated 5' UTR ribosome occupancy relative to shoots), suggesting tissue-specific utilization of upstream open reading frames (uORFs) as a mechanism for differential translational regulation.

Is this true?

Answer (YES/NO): YES